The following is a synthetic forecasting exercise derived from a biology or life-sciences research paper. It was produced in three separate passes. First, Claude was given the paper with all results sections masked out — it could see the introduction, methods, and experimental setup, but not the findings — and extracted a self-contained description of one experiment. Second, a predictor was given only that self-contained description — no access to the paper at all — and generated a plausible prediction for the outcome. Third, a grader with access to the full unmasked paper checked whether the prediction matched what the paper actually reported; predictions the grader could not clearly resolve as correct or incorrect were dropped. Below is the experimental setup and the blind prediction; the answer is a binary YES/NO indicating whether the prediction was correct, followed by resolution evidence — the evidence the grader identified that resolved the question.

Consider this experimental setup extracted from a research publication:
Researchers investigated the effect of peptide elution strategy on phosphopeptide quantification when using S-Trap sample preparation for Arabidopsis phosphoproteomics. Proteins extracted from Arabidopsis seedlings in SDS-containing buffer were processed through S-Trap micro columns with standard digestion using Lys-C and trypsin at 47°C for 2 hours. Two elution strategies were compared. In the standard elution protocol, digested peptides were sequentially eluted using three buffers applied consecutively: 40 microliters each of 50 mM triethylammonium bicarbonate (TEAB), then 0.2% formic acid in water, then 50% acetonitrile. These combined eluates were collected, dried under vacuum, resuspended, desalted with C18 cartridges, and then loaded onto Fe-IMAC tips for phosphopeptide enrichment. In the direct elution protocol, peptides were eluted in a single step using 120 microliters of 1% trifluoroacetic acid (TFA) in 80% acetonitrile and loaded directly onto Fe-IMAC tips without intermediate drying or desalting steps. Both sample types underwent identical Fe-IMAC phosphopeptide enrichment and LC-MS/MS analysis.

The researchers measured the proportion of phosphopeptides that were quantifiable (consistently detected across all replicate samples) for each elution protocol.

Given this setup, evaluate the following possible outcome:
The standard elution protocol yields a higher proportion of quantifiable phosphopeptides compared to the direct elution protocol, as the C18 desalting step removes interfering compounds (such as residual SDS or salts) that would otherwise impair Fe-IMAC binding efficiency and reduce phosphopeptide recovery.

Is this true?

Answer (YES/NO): NO